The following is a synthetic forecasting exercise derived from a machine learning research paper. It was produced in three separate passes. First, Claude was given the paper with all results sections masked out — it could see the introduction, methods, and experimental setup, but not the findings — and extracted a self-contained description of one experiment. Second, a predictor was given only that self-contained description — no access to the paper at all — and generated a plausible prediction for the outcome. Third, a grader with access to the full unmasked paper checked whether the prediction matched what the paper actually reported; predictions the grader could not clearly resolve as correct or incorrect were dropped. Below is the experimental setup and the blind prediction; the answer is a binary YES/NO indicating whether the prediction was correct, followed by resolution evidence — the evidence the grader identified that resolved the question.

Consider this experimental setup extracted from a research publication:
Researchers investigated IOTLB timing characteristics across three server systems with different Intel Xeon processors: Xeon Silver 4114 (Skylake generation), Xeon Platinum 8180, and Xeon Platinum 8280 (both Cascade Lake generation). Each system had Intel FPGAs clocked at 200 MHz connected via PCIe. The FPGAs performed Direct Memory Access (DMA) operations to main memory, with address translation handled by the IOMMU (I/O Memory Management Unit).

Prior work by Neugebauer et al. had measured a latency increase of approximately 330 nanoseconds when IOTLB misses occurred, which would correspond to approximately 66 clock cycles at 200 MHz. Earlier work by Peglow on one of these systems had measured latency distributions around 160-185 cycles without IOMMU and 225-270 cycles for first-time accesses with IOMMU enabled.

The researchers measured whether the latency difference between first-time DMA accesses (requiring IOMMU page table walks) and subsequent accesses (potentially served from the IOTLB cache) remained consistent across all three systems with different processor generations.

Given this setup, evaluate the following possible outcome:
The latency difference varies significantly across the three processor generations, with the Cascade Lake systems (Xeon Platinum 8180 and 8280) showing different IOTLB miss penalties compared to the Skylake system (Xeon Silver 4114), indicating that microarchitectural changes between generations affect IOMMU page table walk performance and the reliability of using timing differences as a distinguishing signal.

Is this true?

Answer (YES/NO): NO